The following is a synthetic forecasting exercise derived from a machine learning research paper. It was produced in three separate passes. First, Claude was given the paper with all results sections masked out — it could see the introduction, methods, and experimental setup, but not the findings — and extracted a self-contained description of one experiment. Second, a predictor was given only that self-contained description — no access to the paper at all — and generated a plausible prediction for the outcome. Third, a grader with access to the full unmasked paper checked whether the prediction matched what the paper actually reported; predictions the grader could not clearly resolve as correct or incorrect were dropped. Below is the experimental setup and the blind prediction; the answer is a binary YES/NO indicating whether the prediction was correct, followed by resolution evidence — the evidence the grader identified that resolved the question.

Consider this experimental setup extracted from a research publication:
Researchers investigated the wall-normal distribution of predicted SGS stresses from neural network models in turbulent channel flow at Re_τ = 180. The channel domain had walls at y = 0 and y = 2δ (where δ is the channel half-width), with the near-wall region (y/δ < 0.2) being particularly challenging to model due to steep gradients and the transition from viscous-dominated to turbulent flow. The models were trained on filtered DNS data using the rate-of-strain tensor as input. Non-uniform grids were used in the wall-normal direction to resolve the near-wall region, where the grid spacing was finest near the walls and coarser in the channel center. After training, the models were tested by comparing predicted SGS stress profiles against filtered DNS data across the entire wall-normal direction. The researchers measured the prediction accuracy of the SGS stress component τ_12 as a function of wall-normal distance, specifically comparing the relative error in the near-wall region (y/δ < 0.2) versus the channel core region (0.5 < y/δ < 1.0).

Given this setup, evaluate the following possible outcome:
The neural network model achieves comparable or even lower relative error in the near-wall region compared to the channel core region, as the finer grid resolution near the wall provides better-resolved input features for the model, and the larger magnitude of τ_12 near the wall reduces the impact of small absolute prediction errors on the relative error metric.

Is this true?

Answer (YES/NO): NO